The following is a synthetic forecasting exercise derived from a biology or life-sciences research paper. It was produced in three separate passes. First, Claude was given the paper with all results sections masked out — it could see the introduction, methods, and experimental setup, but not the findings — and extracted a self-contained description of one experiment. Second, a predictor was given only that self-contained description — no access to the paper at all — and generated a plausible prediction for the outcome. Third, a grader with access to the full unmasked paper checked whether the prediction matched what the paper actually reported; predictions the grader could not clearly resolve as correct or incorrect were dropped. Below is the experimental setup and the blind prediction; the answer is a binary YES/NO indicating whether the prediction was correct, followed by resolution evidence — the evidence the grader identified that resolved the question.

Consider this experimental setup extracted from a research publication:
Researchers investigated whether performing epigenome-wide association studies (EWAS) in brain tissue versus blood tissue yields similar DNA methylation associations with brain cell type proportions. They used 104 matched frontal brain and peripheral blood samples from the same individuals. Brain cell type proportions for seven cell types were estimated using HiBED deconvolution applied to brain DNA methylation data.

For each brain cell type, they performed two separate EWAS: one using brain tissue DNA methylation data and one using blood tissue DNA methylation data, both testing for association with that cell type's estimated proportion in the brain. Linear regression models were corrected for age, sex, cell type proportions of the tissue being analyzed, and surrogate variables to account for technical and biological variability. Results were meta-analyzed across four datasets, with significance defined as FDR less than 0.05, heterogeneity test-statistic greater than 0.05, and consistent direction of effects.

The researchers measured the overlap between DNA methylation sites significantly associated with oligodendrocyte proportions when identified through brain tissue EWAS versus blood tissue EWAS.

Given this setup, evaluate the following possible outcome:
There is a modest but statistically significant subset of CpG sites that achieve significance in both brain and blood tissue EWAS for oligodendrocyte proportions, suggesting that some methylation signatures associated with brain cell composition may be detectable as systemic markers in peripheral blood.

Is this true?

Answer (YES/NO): NO